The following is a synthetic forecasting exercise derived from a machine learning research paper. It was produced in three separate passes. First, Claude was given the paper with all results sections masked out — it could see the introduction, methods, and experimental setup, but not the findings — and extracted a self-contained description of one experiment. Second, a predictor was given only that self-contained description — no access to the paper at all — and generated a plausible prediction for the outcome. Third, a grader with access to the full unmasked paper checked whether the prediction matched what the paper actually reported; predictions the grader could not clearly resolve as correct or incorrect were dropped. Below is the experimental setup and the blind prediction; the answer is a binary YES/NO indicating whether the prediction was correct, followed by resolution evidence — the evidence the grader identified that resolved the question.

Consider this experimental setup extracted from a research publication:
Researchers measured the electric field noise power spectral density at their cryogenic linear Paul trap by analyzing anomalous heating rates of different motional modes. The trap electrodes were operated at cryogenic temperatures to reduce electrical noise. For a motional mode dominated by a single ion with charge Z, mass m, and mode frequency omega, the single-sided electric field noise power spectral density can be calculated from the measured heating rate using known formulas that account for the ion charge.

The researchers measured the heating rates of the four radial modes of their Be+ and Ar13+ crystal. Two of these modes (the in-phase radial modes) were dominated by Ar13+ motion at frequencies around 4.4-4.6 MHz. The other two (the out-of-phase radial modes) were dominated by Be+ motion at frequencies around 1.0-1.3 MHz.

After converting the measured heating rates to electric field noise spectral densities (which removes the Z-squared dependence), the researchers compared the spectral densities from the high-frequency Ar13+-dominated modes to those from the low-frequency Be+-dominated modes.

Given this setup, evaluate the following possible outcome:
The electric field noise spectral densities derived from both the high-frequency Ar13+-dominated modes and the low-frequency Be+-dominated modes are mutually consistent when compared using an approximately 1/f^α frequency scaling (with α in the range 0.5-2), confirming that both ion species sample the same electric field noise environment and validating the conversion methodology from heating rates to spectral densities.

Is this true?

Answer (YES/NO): NO